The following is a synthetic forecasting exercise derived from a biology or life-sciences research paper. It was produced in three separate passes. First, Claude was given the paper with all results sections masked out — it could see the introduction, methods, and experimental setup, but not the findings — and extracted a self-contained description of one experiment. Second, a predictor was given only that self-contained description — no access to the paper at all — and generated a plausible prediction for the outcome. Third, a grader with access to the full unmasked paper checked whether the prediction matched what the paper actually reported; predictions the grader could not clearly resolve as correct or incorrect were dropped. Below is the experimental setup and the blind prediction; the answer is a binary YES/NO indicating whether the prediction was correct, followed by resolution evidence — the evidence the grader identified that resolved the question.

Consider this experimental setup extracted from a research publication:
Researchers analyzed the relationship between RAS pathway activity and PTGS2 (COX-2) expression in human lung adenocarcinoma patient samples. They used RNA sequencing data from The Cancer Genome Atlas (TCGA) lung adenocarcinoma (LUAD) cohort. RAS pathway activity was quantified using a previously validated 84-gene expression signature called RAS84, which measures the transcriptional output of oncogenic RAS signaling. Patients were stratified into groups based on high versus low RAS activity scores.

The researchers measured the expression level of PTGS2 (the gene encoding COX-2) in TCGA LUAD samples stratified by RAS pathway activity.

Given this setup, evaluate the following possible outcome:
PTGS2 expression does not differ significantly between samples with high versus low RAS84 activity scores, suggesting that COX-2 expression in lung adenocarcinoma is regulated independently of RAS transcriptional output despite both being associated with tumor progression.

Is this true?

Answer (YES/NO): NO